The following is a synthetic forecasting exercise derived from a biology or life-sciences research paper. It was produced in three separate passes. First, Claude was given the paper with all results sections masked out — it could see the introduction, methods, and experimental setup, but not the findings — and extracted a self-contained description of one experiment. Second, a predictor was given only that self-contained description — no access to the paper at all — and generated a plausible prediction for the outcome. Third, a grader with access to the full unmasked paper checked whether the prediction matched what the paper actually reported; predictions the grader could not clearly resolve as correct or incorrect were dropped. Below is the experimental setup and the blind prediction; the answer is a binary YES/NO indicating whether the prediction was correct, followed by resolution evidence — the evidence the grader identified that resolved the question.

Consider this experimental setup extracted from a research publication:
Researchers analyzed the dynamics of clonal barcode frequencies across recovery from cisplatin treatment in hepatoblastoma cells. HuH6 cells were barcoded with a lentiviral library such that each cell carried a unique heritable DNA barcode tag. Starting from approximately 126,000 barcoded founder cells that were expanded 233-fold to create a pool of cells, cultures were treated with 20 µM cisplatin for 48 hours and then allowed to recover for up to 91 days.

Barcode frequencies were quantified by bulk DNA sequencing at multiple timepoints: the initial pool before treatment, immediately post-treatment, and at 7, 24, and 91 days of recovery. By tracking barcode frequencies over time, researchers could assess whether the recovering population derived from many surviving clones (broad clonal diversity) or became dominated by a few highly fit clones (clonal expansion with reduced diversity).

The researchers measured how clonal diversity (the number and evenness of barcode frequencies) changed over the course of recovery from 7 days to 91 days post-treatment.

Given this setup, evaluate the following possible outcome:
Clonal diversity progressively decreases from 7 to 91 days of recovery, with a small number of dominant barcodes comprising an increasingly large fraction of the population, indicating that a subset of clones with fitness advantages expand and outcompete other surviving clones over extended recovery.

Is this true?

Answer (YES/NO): NO